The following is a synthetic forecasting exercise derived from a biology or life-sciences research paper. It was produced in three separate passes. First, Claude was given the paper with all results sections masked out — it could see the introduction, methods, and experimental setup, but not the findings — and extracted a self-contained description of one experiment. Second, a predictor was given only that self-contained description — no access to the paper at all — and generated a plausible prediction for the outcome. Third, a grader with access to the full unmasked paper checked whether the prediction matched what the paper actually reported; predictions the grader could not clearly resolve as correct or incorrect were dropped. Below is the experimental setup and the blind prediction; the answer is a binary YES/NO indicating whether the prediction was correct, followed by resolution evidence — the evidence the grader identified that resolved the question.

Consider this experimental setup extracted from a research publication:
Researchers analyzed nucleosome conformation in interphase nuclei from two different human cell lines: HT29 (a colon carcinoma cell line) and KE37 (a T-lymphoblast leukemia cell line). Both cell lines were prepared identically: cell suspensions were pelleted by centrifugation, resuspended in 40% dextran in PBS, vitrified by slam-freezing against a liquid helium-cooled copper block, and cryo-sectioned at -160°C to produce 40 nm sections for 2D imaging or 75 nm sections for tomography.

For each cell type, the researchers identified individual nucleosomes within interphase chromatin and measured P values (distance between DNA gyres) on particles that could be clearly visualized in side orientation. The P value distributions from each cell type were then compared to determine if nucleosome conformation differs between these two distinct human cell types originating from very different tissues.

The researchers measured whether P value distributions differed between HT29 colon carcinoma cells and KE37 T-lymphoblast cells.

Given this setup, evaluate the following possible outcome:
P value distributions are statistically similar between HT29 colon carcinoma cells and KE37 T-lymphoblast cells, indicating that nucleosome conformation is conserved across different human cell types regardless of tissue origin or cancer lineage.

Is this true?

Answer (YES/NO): YES